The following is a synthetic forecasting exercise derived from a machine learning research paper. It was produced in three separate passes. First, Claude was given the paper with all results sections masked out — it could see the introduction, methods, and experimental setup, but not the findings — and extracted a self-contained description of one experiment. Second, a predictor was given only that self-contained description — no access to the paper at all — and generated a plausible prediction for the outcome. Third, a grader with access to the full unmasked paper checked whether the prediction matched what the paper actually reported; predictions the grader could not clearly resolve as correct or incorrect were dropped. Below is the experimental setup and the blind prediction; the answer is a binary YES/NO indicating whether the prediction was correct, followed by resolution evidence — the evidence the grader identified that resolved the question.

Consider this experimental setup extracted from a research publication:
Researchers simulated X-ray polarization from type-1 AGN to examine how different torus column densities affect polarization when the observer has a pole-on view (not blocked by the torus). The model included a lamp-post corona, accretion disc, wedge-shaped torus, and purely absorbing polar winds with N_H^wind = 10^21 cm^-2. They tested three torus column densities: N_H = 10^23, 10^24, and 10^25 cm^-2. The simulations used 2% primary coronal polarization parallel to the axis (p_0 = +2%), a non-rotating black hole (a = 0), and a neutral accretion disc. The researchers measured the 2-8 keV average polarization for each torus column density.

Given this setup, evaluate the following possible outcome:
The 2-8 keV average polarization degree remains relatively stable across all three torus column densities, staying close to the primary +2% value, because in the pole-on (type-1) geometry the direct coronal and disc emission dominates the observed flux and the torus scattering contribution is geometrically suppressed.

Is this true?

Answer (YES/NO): YES